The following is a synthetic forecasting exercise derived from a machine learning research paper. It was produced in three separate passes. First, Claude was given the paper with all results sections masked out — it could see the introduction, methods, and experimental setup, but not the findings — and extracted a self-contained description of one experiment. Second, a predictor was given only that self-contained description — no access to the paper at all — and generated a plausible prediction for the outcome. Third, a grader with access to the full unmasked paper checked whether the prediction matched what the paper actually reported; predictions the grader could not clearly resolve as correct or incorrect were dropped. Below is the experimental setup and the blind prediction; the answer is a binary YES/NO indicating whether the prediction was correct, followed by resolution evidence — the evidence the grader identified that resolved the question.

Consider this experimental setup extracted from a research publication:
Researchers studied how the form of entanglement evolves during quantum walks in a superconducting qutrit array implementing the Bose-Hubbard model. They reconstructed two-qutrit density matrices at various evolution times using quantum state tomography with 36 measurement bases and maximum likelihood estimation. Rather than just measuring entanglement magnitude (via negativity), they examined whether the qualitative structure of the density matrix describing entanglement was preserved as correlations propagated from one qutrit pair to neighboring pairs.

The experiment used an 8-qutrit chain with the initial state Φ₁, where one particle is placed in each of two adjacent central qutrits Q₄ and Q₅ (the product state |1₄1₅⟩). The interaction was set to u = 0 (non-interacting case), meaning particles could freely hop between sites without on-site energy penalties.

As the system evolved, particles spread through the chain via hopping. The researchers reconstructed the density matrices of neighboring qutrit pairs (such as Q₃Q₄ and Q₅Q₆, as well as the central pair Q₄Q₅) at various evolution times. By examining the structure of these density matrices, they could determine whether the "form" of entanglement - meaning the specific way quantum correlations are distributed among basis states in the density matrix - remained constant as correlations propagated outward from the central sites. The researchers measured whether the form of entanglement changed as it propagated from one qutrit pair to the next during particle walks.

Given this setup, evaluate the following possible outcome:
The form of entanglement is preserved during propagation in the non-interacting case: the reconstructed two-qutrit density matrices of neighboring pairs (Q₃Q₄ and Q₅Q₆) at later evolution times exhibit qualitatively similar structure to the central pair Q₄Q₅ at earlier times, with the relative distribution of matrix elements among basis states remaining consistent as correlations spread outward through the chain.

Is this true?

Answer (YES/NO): YES